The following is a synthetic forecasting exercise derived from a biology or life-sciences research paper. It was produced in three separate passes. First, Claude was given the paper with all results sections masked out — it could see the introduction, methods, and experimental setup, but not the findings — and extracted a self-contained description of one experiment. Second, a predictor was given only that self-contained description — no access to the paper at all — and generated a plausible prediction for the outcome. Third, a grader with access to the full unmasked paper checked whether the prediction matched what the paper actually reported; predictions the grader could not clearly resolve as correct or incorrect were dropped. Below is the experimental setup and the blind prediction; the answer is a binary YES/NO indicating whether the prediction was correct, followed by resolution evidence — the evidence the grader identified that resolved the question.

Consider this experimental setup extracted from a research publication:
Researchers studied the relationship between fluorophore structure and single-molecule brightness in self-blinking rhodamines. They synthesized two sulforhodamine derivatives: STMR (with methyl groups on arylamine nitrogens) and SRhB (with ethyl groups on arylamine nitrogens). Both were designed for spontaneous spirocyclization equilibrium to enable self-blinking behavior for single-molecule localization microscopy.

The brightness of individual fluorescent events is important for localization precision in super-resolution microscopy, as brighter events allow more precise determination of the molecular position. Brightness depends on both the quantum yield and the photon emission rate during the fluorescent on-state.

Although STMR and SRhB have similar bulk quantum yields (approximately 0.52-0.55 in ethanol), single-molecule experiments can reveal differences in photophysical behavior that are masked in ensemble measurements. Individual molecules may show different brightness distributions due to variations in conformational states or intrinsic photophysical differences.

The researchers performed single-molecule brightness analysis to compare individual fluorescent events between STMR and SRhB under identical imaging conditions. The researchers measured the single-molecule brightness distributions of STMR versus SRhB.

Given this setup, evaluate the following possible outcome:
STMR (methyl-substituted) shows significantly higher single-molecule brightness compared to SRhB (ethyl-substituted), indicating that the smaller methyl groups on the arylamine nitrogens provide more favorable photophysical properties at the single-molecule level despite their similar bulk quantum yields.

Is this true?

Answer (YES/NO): YES